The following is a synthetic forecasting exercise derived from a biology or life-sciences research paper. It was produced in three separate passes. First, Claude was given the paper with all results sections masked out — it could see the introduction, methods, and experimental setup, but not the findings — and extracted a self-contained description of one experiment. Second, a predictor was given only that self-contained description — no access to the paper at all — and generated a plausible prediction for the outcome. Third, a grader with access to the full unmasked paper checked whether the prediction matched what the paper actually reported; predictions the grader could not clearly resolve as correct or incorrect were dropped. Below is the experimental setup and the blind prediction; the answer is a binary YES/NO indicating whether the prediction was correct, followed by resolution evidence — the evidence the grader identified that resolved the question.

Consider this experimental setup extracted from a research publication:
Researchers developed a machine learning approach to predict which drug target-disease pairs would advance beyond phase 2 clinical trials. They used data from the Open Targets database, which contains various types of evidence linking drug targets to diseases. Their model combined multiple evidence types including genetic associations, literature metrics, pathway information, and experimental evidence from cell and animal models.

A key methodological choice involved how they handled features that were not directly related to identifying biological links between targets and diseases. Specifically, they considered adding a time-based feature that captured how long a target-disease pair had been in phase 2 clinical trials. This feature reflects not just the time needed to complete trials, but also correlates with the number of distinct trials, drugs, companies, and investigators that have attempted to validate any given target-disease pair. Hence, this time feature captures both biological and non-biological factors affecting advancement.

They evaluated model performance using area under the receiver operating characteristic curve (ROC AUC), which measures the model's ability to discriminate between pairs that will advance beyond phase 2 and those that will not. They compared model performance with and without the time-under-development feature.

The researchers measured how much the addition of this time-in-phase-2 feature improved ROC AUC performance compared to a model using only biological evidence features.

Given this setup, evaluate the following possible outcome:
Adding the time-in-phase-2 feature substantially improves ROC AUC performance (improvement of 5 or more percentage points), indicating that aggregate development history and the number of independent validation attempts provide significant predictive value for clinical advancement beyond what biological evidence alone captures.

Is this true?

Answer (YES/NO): YES